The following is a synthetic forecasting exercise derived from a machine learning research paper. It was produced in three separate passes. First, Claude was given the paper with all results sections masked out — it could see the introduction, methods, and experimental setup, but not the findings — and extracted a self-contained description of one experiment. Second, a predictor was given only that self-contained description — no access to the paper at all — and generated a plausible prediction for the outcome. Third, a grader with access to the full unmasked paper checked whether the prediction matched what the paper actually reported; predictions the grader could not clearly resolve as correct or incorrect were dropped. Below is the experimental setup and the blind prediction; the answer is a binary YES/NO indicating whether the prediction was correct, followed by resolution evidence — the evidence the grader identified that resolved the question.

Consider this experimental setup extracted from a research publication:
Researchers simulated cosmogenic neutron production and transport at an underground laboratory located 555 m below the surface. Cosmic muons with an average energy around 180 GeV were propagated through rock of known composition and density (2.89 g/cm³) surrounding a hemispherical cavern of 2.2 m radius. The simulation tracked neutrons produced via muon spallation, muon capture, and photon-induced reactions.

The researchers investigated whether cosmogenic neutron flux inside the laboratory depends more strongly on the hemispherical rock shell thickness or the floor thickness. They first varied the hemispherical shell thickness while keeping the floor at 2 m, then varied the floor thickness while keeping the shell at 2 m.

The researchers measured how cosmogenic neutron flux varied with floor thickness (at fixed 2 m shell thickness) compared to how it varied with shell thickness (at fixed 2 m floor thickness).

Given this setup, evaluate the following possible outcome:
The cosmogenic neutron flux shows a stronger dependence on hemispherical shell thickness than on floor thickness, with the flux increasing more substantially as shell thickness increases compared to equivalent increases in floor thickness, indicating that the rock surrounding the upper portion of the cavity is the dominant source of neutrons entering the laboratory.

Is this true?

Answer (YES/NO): YES